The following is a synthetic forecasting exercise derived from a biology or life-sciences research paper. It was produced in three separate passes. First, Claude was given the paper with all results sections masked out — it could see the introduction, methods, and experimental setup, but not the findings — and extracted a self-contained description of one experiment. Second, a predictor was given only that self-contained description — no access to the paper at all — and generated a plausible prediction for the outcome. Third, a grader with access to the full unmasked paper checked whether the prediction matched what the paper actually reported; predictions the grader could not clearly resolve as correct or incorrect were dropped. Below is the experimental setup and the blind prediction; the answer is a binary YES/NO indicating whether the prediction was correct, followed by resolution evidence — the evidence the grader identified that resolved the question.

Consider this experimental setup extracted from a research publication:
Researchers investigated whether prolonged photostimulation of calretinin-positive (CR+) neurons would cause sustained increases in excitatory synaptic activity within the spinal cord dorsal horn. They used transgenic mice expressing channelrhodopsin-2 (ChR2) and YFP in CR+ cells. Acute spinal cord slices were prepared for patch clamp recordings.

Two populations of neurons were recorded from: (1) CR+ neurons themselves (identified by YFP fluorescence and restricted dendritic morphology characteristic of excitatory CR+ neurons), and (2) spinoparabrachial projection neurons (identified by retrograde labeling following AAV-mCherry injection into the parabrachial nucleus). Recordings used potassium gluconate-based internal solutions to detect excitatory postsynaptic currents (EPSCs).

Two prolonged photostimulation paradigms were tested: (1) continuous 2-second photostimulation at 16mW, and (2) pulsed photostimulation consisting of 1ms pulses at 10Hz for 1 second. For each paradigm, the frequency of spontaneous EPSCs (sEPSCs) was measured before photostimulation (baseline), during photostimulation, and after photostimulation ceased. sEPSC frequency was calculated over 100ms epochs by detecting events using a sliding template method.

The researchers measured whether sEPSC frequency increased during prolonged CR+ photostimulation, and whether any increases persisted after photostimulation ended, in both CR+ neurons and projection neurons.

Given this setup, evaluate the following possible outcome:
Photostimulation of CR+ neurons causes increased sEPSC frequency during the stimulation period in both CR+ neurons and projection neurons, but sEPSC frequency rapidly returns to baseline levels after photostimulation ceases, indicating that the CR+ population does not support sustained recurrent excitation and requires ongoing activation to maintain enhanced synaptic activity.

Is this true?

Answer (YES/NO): NO